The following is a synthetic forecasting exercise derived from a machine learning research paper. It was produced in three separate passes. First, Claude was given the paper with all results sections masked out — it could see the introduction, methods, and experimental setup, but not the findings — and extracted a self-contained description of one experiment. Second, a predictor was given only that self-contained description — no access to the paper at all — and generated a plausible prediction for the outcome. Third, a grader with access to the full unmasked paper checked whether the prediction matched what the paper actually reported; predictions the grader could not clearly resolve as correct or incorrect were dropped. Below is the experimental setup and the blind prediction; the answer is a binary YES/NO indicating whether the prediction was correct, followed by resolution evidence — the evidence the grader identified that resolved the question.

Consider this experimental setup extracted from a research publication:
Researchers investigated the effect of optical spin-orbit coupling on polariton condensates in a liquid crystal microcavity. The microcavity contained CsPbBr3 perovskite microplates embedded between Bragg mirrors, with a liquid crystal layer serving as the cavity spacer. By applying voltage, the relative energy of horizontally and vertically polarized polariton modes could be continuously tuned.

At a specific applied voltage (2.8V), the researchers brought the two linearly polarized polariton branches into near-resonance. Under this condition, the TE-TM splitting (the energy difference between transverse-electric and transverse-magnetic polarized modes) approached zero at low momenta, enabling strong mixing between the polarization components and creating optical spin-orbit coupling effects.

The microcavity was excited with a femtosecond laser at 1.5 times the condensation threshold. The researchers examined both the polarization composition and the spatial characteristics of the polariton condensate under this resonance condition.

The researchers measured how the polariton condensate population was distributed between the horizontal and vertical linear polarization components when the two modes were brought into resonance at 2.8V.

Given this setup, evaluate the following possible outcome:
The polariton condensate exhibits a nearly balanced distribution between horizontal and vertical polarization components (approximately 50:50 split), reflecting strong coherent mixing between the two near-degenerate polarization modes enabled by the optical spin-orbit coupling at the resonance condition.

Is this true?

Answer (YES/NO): YES